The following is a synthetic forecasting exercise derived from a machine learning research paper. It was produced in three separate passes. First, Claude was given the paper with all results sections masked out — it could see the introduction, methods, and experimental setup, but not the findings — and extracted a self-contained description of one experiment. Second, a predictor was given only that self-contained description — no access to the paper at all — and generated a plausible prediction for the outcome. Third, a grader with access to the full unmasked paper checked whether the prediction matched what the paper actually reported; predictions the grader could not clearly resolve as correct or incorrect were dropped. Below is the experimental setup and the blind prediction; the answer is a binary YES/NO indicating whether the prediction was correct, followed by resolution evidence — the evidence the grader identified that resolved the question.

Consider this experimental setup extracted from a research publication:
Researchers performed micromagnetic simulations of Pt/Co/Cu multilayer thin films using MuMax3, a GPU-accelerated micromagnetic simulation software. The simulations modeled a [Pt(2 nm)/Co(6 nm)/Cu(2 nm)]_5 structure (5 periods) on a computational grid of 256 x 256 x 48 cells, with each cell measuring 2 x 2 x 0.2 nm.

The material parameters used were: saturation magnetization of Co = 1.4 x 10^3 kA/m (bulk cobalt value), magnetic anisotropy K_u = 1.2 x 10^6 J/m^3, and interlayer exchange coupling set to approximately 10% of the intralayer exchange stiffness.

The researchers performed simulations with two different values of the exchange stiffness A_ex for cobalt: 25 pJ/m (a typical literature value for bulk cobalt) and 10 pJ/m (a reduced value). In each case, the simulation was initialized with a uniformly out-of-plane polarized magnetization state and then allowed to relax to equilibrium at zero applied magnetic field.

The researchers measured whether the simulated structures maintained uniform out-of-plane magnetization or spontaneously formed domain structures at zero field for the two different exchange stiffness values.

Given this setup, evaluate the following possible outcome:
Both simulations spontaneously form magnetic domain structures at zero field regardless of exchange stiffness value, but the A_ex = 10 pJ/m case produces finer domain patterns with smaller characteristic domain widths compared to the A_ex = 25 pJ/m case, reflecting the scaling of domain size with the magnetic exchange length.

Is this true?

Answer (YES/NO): YES